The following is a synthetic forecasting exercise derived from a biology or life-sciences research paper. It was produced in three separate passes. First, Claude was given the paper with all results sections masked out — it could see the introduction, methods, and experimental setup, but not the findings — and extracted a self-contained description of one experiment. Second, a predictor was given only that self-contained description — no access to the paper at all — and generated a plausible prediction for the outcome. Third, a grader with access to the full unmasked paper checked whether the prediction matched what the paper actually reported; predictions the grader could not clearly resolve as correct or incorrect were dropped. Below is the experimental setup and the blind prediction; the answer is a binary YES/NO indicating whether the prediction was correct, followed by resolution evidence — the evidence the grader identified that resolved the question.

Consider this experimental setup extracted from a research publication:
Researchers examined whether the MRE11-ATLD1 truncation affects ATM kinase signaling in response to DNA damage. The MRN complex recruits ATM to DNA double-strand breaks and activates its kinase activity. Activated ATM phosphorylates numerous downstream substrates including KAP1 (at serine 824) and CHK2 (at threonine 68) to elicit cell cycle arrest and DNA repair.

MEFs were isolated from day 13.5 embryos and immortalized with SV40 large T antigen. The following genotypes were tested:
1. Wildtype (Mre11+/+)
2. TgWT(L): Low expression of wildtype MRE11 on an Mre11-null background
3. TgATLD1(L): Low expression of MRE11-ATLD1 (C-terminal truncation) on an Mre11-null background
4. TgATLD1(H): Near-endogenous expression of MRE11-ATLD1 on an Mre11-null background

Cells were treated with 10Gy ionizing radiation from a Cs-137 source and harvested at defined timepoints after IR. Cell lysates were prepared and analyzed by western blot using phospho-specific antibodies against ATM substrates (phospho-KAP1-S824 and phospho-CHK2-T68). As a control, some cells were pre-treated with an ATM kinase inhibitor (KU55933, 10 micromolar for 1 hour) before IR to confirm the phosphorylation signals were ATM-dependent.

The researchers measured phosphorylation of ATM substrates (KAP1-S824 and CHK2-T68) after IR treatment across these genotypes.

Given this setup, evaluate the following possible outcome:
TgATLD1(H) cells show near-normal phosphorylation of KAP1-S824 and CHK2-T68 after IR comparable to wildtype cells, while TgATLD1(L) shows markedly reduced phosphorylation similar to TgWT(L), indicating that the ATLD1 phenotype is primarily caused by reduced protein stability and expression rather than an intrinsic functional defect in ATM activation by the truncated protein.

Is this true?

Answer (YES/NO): NO